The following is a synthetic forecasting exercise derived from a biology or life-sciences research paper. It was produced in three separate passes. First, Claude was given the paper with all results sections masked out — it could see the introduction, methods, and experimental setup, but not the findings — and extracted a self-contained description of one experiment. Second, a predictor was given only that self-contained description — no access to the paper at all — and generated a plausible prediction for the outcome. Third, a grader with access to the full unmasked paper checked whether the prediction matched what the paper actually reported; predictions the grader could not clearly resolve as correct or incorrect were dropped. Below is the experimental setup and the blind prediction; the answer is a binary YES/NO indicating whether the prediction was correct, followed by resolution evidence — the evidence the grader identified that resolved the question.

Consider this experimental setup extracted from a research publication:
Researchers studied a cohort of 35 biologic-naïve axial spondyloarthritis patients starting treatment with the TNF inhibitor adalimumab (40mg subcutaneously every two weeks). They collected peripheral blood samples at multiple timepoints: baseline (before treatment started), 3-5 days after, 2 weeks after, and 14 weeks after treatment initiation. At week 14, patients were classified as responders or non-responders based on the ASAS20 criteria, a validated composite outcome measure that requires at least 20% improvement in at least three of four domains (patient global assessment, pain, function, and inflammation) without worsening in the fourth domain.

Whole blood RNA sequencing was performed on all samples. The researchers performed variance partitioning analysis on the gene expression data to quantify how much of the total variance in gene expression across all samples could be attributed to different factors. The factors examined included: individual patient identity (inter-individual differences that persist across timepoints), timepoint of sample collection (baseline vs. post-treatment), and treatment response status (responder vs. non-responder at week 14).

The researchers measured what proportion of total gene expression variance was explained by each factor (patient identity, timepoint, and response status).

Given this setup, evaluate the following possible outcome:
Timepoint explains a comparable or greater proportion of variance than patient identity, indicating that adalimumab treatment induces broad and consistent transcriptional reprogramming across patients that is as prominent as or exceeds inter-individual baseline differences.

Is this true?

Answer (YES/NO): NO